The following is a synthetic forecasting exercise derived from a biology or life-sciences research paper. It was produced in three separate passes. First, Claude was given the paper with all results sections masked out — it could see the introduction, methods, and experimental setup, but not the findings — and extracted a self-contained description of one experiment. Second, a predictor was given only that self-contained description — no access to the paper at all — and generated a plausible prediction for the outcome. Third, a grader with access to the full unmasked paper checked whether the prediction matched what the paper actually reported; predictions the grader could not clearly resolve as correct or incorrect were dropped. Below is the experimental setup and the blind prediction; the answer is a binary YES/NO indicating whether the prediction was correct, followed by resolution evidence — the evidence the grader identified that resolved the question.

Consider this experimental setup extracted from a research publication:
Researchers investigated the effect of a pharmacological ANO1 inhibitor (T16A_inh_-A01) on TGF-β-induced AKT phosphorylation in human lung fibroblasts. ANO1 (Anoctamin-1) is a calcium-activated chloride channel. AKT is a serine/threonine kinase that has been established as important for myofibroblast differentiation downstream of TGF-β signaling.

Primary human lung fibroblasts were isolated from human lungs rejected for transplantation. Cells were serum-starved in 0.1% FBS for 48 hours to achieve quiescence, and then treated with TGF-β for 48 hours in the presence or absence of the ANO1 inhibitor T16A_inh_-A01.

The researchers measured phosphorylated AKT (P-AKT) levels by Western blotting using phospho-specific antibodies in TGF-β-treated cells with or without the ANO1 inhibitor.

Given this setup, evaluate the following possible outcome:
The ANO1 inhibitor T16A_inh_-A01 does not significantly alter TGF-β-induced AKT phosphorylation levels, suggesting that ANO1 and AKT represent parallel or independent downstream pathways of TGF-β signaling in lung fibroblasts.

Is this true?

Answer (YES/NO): NO